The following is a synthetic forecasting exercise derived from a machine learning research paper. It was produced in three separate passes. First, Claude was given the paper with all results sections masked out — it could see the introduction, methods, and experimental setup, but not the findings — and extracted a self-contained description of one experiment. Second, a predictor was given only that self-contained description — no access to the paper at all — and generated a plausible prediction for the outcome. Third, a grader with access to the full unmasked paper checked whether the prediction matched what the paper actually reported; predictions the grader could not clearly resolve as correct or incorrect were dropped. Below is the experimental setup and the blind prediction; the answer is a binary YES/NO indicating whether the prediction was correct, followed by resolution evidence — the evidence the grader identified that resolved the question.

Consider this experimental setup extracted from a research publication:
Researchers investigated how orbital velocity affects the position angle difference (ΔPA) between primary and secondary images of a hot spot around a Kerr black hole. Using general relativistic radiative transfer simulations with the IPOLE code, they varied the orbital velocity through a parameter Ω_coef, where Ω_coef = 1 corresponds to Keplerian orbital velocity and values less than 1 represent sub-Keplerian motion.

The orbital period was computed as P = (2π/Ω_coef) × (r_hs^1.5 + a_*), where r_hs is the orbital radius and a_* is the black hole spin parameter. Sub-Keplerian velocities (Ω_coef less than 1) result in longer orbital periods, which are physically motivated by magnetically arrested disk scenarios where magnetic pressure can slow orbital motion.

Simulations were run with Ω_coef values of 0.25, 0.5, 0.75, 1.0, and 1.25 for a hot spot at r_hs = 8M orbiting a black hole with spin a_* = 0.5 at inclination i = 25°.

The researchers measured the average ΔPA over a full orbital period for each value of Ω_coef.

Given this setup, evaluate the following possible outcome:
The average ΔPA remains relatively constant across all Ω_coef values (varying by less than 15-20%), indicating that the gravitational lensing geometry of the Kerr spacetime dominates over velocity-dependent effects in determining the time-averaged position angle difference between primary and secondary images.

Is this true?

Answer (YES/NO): NO